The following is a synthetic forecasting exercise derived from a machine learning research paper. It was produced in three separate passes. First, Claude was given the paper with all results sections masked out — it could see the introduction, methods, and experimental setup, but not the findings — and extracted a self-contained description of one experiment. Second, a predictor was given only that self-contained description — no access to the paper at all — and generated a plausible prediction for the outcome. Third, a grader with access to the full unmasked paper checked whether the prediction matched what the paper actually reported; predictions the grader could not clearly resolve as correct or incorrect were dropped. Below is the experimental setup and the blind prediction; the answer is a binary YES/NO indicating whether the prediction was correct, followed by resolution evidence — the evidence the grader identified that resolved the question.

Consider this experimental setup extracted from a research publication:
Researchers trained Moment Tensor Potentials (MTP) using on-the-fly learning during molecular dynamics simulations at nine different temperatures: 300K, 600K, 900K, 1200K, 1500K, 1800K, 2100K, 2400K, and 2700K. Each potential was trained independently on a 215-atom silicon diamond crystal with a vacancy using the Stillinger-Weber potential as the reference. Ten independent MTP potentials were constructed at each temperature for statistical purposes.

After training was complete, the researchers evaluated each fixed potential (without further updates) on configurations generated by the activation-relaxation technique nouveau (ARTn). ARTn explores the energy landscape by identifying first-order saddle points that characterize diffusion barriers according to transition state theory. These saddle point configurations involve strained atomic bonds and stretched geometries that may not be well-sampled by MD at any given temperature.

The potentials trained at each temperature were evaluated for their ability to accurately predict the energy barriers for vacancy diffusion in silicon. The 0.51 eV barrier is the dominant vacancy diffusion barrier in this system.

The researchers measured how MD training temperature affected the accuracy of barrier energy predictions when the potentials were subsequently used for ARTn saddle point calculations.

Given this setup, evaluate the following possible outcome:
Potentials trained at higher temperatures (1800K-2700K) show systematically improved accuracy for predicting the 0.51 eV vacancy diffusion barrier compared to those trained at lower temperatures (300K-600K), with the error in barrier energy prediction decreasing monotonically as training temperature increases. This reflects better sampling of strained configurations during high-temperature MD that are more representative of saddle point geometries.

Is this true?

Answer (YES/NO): NO